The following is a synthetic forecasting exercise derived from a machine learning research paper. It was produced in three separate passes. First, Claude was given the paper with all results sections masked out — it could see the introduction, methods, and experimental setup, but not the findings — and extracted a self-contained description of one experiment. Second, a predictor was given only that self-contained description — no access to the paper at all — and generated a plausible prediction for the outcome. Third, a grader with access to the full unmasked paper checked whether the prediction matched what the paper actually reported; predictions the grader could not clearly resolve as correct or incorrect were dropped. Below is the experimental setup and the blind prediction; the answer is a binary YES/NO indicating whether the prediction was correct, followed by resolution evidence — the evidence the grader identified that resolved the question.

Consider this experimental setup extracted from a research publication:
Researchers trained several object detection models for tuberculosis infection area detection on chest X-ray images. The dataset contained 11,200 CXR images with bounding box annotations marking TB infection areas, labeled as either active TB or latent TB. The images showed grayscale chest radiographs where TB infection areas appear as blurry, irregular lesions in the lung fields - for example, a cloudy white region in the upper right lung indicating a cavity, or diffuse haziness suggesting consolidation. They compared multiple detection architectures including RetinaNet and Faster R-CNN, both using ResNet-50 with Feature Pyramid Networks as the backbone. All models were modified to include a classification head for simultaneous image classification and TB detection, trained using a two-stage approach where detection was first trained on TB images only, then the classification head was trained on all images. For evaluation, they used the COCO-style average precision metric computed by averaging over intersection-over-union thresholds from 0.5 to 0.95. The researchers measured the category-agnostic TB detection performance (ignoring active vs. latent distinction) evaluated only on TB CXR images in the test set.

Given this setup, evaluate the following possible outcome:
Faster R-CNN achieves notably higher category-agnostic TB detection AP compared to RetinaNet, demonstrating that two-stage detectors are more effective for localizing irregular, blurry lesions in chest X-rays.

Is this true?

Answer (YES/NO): NO